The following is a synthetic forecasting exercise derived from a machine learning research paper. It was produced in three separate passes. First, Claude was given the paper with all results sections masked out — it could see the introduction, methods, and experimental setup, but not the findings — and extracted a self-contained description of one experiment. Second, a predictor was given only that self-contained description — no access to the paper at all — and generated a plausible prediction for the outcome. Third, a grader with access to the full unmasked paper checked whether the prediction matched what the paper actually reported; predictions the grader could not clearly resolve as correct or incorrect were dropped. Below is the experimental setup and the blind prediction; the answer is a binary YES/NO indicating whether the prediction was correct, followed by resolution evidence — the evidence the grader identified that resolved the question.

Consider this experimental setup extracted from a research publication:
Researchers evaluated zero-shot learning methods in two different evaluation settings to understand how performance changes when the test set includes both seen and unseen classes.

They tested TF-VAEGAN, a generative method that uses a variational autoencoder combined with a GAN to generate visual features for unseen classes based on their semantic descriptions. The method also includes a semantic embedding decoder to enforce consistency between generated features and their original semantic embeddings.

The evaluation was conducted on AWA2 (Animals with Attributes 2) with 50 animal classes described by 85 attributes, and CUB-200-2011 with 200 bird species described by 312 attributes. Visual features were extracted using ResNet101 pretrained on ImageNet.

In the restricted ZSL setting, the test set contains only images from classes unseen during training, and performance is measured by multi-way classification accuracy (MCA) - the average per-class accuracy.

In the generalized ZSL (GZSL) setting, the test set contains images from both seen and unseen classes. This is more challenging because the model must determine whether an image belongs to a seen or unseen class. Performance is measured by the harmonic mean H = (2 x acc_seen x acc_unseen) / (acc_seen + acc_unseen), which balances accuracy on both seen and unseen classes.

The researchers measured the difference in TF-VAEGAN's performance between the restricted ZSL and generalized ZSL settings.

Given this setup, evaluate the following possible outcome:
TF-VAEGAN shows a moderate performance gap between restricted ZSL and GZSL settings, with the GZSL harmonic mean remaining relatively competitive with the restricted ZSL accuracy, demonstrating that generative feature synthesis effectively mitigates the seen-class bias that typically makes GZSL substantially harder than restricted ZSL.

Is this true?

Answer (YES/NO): YES